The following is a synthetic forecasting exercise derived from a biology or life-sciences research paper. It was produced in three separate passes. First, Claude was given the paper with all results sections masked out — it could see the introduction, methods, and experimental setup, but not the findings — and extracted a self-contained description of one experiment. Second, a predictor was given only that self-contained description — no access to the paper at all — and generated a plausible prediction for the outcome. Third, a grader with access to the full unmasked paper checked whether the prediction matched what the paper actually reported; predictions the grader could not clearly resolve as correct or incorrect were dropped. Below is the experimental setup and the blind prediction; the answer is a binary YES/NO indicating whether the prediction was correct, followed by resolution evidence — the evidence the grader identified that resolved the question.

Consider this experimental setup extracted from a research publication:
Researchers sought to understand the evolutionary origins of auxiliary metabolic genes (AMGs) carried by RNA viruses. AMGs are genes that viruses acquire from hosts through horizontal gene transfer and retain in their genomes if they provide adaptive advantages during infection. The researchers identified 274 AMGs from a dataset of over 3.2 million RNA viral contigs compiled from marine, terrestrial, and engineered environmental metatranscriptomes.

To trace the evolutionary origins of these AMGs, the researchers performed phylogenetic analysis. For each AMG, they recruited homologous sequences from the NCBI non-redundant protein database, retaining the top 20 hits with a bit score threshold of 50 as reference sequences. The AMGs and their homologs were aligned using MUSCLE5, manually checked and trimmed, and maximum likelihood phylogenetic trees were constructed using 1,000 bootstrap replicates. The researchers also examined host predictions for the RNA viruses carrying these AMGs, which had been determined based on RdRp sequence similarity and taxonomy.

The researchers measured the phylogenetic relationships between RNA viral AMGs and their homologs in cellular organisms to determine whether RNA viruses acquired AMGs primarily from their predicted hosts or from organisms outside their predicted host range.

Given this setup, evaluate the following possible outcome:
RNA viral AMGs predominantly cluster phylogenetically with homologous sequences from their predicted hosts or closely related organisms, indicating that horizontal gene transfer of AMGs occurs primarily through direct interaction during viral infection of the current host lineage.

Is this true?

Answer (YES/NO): NO